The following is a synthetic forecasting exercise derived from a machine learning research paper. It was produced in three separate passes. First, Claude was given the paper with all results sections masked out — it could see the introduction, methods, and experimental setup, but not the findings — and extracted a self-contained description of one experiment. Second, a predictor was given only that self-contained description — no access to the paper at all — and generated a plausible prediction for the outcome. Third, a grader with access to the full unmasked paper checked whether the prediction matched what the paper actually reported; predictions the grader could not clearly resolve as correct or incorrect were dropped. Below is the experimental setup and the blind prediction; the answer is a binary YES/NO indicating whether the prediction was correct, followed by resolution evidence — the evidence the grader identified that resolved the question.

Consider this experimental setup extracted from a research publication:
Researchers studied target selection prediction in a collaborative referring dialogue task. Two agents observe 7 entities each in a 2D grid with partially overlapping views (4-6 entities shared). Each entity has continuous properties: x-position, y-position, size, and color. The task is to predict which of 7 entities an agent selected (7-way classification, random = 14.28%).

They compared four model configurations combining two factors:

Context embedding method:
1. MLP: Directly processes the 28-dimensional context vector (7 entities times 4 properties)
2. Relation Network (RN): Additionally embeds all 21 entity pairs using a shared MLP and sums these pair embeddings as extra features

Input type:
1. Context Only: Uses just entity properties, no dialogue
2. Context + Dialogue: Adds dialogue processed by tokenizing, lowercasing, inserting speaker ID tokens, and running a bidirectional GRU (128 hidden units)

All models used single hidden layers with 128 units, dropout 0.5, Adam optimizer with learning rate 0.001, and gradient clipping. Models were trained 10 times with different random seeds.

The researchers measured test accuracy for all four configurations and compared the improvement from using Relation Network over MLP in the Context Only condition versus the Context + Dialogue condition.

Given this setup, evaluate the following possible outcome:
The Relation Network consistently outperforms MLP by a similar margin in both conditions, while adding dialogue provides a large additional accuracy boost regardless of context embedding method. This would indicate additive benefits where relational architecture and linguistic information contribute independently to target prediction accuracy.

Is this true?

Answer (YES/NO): NO